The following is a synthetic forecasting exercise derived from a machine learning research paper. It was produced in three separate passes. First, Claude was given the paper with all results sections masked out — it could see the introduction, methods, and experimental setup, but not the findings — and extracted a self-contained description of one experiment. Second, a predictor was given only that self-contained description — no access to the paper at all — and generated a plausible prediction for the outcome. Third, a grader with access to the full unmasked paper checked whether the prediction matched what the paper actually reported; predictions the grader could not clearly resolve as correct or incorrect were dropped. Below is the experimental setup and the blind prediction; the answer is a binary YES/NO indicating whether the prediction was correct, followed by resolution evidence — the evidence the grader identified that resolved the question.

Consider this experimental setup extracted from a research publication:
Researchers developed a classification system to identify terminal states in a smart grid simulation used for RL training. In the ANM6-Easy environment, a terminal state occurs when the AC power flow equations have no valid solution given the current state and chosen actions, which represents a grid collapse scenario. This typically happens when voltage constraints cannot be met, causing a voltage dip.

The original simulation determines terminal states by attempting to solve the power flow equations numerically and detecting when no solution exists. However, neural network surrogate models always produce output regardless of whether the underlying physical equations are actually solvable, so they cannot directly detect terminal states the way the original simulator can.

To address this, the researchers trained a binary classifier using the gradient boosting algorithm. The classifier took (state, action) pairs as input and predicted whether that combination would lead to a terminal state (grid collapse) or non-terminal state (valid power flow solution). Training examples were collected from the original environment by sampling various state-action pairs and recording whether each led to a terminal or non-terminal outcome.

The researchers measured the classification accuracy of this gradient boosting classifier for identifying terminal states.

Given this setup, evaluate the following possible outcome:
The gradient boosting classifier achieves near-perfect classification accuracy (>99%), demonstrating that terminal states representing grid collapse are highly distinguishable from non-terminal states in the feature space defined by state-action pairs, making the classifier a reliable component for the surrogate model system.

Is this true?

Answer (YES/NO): NO